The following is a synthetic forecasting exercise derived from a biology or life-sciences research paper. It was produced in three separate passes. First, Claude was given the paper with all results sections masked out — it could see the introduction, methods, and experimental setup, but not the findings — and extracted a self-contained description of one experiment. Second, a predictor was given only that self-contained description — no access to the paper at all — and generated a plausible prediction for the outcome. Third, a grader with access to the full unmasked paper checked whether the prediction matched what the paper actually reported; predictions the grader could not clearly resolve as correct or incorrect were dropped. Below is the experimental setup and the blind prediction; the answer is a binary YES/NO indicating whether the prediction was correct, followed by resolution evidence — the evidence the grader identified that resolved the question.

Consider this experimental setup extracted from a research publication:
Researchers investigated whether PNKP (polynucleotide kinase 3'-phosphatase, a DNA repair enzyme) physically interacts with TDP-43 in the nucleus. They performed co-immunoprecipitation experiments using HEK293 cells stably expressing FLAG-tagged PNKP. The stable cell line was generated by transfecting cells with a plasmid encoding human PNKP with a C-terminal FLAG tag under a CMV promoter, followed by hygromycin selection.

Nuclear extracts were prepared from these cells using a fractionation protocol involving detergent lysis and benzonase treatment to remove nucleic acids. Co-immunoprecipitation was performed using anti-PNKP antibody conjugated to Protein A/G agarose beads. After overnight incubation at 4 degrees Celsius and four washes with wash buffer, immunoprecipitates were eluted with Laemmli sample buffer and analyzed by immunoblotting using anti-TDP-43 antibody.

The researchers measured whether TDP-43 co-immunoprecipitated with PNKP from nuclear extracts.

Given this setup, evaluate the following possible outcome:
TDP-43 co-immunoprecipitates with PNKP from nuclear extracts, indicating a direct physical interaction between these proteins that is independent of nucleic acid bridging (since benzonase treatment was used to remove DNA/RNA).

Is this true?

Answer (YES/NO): YES